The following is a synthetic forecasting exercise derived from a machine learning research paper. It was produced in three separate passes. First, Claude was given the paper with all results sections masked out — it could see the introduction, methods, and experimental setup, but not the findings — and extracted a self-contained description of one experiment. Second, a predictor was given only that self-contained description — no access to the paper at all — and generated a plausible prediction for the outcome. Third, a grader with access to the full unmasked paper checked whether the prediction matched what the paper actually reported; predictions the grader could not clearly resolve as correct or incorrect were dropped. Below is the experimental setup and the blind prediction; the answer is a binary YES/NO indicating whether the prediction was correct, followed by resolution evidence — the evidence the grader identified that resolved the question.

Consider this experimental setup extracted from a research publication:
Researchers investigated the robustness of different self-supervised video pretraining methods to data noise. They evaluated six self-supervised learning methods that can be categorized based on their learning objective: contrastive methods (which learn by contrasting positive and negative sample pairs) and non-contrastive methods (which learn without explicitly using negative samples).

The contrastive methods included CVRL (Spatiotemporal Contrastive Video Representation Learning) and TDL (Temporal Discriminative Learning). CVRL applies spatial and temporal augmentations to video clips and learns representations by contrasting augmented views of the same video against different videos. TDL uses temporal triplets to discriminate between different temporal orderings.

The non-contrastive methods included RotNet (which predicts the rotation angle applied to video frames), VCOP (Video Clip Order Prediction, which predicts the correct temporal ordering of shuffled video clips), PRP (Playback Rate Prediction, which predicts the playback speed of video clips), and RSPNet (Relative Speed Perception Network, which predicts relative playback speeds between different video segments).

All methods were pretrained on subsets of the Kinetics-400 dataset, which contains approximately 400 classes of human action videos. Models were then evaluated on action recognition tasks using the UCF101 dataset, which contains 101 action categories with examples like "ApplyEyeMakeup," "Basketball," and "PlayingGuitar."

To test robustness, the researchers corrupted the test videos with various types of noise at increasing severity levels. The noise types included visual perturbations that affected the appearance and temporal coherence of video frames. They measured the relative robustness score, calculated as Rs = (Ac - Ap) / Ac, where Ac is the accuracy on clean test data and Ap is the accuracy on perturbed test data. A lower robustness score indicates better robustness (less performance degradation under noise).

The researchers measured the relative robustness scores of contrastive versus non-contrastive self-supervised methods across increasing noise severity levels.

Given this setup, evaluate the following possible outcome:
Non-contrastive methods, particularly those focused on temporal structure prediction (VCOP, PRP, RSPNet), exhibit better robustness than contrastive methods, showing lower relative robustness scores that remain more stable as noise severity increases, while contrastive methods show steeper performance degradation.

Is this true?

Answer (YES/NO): NO